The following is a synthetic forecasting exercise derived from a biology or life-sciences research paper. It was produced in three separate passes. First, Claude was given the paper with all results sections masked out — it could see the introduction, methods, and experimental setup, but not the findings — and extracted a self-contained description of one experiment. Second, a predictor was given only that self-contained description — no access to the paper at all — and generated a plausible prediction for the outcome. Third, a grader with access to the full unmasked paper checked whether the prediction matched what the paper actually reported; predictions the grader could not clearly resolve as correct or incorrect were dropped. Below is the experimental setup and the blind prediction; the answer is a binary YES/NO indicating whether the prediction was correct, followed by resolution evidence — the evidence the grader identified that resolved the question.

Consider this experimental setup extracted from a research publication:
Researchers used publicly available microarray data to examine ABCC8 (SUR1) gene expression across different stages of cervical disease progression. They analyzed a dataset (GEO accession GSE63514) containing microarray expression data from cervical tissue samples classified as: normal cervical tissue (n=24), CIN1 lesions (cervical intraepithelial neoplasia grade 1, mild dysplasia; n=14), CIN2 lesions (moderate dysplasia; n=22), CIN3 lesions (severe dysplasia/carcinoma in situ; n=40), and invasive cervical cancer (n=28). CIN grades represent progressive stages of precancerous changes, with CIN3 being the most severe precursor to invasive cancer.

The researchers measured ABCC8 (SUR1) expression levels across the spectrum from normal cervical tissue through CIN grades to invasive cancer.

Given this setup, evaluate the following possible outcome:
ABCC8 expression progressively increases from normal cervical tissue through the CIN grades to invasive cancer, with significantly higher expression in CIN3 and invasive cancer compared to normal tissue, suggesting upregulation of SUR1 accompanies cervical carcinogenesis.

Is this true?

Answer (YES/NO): YES